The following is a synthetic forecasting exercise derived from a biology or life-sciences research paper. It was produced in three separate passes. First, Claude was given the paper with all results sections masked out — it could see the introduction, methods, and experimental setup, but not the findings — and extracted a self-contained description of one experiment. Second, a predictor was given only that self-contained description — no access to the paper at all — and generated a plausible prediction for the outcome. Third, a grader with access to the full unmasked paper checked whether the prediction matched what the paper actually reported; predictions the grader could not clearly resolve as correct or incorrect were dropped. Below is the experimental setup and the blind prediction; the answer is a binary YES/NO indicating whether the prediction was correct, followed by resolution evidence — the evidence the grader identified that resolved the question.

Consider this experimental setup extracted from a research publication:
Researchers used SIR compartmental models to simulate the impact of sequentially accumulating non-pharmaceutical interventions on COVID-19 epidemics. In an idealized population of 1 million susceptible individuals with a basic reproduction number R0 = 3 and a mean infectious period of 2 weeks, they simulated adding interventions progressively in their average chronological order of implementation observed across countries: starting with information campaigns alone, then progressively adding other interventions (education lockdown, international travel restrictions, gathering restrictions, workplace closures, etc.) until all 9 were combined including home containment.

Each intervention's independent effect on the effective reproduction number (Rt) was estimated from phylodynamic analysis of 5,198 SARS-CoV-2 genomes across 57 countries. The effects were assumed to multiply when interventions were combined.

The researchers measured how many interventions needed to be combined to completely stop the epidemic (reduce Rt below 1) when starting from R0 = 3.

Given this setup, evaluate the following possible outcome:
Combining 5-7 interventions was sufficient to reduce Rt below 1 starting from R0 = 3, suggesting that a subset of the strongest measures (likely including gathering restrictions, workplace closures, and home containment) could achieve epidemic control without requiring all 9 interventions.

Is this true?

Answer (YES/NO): NO